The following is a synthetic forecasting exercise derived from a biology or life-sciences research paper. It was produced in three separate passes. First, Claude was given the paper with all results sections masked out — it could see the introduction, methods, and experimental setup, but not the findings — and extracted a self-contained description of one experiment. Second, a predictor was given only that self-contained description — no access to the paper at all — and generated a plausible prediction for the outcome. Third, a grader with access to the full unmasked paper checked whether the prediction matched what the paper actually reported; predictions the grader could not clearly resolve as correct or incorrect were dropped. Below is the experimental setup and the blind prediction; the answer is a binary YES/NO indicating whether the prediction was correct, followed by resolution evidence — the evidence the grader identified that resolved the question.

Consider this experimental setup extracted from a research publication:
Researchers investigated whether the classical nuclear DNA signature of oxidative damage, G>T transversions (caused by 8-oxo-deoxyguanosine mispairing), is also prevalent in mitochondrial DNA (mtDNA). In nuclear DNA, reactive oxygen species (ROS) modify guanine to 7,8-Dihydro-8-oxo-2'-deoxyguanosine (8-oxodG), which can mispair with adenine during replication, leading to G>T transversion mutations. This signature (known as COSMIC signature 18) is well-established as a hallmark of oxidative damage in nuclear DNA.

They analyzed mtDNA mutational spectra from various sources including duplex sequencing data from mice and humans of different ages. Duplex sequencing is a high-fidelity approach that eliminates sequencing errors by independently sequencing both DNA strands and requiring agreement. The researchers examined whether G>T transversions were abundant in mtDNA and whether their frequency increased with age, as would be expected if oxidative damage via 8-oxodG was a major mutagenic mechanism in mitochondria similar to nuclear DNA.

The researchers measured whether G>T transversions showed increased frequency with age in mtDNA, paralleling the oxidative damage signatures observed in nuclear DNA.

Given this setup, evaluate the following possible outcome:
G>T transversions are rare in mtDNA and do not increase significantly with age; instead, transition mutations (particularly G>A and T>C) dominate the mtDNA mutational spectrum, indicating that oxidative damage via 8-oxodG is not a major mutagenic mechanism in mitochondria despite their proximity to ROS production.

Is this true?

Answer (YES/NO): YES